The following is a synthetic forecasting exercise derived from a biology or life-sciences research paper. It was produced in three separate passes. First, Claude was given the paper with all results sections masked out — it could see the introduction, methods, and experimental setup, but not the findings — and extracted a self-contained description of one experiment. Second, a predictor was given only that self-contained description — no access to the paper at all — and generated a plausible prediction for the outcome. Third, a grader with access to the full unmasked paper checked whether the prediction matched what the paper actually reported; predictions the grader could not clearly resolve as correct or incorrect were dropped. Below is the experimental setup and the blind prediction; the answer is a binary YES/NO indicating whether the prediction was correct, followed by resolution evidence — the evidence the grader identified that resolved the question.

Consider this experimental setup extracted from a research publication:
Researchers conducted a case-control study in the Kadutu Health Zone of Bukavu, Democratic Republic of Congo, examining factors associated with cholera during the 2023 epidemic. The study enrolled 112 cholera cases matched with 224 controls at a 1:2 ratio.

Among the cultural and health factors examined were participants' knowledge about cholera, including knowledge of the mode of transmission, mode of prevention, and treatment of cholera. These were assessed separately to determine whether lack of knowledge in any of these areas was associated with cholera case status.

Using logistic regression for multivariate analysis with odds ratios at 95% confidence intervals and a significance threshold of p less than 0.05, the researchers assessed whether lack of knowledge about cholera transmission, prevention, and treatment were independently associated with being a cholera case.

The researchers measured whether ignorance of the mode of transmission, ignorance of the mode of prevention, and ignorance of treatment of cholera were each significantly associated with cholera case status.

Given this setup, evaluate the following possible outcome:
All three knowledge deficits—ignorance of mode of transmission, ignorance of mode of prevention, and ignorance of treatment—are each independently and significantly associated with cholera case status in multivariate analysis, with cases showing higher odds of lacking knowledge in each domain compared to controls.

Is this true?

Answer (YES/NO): NO